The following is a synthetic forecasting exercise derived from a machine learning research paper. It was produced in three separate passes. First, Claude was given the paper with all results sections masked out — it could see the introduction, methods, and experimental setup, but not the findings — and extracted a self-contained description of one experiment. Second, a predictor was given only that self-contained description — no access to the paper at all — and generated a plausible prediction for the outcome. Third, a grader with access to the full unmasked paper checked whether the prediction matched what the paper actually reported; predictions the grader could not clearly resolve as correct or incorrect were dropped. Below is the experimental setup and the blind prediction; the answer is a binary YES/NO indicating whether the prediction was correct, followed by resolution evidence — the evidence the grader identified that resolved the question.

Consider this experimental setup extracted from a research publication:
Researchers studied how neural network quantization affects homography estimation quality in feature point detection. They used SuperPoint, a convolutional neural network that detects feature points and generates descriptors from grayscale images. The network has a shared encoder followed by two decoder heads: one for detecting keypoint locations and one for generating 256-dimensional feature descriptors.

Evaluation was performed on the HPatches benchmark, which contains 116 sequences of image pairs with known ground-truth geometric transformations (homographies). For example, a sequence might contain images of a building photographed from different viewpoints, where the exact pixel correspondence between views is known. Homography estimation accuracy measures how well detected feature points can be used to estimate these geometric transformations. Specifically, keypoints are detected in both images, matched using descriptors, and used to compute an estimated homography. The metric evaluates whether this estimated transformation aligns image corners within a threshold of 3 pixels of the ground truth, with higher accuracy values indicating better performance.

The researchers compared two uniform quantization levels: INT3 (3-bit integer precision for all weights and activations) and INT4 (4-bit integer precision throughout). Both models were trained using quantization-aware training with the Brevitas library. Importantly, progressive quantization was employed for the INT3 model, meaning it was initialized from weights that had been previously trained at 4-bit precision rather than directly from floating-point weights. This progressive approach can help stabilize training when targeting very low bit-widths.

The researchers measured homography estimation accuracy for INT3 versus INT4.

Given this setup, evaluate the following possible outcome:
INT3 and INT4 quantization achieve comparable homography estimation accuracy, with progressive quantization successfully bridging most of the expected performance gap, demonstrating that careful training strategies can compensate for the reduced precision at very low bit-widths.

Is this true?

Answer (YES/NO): YES